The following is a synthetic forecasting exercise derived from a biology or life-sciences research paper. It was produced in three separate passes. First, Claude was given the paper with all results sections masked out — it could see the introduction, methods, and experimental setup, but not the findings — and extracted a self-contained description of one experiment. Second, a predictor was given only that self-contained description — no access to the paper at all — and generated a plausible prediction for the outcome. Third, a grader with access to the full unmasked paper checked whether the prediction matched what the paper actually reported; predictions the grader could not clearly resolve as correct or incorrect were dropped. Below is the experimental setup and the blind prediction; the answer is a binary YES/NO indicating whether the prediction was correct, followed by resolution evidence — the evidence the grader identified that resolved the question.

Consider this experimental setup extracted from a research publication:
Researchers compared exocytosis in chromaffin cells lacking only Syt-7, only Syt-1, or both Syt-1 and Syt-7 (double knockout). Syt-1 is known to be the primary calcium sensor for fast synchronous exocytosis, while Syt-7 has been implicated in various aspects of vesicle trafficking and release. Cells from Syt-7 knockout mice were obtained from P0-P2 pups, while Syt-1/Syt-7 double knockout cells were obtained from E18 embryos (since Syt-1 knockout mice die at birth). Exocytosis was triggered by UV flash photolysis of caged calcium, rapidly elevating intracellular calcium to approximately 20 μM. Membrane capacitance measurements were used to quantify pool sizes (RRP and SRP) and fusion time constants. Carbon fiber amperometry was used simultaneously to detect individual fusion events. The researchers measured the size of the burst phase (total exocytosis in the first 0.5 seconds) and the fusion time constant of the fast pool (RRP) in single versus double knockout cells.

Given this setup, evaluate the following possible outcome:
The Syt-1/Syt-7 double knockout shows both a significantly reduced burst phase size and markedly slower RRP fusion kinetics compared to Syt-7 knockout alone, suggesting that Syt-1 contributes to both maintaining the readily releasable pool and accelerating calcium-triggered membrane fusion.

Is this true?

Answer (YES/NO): NO